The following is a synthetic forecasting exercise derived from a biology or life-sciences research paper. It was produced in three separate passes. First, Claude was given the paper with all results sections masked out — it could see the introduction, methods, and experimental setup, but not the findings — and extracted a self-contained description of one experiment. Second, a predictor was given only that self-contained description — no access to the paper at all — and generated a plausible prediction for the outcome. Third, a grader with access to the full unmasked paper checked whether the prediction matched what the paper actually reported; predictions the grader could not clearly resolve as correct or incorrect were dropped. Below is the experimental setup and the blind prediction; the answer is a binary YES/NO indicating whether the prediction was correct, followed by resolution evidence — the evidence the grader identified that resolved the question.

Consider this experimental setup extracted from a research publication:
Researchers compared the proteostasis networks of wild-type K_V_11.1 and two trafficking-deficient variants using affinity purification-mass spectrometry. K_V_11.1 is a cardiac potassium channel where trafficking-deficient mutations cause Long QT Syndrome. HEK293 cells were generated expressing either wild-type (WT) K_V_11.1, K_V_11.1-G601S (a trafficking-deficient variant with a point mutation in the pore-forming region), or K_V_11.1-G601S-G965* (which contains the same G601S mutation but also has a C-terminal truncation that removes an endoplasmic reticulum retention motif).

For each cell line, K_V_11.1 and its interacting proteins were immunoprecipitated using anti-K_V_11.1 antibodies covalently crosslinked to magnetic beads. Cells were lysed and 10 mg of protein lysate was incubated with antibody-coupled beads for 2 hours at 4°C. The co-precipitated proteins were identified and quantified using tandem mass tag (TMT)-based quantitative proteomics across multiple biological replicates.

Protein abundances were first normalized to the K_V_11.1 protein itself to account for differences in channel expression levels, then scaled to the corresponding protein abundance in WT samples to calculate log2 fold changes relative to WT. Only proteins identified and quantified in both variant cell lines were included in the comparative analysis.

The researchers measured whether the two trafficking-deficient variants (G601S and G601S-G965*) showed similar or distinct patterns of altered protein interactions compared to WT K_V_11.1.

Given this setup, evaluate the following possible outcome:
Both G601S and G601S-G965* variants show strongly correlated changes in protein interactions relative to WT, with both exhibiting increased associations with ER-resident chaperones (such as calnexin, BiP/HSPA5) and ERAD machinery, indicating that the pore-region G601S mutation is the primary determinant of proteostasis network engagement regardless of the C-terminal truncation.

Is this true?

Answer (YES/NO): NO